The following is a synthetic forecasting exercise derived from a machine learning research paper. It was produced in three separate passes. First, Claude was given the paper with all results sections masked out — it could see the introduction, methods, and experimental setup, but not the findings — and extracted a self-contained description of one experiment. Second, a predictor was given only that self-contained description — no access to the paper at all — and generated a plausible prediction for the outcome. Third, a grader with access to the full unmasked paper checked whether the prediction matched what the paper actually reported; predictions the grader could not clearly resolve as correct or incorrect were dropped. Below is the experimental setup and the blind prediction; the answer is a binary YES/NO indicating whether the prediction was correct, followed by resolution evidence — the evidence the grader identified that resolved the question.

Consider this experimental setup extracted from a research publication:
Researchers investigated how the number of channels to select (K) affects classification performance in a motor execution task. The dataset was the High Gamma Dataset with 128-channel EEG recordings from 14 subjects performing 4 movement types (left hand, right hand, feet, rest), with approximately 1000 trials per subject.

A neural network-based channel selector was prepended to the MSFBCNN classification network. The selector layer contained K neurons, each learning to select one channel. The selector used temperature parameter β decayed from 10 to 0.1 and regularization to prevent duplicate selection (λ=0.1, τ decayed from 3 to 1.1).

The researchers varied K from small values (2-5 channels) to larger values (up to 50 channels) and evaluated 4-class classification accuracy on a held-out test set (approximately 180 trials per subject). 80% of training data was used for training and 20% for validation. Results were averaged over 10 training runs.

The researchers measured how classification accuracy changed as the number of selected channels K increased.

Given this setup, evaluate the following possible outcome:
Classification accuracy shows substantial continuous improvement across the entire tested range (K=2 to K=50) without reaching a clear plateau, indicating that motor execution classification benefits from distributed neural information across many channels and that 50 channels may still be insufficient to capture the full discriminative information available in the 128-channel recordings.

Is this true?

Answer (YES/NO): NO